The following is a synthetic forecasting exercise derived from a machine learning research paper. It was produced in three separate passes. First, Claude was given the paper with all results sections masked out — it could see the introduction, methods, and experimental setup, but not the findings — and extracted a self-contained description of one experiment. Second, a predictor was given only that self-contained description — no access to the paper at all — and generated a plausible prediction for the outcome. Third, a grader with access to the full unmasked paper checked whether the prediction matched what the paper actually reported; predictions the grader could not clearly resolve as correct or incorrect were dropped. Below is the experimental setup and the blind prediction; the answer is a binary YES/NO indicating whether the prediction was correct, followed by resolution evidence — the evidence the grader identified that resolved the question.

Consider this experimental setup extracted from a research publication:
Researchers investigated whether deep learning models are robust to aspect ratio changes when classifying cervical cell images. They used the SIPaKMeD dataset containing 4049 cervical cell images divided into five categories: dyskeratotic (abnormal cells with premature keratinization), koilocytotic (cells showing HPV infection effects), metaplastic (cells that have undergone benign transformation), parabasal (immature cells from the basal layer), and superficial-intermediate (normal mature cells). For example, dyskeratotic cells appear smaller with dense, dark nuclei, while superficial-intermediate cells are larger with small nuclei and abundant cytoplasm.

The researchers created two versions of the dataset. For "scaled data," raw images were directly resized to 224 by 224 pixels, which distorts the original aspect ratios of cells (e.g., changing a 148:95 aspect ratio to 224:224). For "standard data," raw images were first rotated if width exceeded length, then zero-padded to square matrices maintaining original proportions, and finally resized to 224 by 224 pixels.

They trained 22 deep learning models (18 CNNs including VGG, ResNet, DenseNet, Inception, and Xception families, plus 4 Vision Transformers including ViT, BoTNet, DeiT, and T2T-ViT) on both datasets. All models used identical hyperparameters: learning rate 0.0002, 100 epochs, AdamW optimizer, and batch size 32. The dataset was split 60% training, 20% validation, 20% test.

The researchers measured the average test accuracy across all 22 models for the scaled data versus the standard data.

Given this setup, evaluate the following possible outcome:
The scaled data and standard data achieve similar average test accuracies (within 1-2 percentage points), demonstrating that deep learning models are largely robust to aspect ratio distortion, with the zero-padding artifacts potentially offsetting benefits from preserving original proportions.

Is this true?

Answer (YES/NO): YES